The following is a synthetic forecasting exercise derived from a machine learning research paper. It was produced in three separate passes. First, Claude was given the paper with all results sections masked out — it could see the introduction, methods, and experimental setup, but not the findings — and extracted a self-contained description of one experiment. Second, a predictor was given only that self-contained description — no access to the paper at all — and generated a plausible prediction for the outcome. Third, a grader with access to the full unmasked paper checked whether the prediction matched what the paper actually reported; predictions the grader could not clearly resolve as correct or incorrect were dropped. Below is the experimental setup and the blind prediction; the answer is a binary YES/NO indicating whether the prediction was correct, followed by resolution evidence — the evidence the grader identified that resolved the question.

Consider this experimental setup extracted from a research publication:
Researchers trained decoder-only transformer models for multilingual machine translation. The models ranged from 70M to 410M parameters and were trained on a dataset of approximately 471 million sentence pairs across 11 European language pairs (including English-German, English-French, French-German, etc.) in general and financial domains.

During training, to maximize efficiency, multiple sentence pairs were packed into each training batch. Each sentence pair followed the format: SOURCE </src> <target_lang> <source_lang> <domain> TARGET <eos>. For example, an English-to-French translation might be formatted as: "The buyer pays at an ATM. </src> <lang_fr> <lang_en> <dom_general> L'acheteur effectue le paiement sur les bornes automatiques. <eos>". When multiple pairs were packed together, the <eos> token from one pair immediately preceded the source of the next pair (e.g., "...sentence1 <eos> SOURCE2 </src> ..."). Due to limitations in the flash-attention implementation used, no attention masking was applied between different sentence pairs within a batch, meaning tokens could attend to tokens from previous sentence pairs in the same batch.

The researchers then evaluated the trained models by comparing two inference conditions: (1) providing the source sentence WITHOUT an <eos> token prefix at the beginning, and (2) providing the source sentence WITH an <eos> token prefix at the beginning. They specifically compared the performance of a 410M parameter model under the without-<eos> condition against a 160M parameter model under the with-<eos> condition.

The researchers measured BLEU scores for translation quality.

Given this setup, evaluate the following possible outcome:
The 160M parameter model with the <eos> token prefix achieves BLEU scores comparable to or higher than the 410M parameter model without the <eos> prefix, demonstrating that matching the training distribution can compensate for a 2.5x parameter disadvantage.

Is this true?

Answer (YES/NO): YES